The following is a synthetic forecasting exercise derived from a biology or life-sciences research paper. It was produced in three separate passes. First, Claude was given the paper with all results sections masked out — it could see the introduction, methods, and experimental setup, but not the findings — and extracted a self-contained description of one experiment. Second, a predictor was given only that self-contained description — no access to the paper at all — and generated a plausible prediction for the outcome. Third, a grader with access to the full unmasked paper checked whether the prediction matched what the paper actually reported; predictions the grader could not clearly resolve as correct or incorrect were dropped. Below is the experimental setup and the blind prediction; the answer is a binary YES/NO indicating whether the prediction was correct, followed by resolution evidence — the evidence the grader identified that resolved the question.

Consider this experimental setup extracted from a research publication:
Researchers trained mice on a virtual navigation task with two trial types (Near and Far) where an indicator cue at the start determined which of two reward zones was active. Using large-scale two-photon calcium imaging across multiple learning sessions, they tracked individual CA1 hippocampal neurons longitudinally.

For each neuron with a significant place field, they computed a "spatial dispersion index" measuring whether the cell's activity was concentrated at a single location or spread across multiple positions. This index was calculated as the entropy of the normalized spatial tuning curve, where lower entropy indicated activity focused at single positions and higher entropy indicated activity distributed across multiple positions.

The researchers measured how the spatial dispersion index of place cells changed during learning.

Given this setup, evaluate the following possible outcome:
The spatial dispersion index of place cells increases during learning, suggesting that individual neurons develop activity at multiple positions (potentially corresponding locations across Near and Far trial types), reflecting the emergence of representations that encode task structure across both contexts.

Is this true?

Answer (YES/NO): NO